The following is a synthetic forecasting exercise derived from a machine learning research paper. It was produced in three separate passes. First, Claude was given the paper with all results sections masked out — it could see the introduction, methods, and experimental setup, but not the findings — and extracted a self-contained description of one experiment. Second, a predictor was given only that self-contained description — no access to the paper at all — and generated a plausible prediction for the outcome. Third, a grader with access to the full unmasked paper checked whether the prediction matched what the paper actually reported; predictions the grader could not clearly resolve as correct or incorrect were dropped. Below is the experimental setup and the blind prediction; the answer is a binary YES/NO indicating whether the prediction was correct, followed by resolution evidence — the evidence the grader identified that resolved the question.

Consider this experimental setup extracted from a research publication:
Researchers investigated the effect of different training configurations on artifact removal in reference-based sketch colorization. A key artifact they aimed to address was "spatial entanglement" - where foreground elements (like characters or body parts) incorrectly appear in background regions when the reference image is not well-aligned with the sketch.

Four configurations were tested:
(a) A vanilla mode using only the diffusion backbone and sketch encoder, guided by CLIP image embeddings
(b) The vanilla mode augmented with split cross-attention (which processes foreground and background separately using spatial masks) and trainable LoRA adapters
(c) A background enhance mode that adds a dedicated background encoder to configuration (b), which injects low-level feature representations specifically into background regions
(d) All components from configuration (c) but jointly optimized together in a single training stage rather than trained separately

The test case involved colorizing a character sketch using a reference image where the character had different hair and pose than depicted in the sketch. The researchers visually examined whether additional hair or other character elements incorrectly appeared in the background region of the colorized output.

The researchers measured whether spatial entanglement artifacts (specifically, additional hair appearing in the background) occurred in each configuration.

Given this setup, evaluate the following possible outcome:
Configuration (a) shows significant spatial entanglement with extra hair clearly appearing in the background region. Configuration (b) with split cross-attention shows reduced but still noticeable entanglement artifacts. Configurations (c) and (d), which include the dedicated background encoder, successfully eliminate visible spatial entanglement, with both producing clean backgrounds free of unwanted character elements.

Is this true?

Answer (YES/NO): NO